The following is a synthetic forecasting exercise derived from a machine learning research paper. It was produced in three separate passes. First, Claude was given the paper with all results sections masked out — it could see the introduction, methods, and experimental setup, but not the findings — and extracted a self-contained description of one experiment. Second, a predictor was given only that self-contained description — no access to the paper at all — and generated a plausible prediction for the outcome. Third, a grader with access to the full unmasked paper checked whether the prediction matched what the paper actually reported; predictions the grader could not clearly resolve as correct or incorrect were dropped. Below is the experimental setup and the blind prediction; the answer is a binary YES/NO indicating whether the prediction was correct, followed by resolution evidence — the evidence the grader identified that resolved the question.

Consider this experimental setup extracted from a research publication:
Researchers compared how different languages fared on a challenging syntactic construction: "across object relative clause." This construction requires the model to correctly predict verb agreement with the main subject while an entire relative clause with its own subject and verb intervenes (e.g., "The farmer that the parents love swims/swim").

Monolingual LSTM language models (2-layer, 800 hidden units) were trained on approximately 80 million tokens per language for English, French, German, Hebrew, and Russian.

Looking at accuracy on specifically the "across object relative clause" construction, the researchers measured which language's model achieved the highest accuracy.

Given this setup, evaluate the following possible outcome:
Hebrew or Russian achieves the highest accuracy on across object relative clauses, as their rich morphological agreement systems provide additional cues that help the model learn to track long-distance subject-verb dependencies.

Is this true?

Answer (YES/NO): NO